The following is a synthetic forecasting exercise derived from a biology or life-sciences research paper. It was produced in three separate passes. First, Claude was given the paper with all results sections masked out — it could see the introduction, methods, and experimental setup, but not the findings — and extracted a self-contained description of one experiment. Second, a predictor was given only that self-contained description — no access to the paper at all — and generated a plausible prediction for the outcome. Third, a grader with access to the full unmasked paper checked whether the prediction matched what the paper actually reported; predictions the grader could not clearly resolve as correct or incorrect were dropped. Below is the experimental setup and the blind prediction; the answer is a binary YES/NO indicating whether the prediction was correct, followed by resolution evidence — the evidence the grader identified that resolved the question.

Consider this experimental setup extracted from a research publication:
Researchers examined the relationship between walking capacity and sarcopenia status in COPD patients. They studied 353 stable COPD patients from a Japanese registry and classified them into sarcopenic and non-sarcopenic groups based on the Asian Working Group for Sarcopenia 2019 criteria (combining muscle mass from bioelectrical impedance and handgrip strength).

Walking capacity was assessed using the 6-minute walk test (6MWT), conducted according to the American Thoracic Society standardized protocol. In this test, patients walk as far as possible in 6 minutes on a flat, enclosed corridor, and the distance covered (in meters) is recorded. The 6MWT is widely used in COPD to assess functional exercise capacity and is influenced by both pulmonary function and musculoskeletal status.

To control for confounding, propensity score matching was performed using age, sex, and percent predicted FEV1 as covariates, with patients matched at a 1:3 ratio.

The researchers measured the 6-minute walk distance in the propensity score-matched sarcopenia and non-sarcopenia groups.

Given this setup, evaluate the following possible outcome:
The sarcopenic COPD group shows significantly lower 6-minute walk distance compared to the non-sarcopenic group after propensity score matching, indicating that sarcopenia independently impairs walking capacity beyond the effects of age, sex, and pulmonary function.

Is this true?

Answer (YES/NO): YES